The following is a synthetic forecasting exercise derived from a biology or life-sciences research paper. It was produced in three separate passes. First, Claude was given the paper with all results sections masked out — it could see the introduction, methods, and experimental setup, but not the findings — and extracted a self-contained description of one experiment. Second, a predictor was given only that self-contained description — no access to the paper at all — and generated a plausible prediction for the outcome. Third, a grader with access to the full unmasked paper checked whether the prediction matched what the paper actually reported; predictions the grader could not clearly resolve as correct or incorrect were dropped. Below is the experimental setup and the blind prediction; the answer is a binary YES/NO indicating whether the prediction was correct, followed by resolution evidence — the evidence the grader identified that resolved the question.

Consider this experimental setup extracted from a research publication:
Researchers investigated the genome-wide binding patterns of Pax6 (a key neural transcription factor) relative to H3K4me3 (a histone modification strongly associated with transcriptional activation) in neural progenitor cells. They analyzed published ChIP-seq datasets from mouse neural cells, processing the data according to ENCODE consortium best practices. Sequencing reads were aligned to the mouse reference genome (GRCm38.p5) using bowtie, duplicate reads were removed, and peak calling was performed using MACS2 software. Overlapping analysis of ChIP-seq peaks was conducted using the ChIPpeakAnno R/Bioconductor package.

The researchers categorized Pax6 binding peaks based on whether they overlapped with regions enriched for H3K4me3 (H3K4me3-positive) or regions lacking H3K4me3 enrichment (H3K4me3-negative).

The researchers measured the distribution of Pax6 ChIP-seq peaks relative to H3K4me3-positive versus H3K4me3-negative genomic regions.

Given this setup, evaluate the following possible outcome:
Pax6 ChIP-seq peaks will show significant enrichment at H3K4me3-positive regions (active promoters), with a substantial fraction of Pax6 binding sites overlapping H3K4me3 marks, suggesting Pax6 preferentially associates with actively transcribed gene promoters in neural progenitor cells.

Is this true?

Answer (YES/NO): NO